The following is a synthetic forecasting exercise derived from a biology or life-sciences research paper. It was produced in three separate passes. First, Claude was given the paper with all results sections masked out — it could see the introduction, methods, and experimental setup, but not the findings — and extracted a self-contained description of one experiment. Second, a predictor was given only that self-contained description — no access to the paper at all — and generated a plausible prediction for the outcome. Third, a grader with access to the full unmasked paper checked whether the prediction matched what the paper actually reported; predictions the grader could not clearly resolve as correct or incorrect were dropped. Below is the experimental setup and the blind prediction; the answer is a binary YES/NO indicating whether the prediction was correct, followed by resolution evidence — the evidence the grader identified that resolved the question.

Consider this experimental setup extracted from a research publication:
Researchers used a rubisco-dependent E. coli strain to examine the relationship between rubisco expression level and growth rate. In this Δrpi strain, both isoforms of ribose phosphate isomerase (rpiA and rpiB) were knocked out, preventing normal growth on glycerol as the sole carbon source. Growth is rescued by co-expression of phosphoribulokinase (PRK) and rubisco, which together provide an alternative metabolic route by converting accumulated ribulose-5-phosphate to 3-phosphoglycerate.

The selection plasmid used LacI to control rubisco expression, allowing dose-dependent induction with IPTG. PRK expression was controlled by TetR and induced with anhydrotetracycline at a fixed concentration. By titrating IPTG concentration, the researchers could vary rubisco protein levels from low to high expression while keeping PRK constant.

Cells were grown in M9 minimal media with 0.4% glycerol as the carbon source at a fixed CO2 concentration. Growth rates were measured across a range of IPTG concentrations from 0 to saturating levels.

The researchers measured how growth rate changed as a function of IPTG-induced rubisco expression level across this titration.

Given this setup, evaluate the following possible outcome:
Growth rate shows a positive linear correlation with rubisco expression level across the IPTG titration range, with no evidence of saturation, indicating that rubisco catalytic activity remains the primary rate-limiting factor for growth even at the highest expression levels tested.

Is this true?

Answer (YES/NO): NO